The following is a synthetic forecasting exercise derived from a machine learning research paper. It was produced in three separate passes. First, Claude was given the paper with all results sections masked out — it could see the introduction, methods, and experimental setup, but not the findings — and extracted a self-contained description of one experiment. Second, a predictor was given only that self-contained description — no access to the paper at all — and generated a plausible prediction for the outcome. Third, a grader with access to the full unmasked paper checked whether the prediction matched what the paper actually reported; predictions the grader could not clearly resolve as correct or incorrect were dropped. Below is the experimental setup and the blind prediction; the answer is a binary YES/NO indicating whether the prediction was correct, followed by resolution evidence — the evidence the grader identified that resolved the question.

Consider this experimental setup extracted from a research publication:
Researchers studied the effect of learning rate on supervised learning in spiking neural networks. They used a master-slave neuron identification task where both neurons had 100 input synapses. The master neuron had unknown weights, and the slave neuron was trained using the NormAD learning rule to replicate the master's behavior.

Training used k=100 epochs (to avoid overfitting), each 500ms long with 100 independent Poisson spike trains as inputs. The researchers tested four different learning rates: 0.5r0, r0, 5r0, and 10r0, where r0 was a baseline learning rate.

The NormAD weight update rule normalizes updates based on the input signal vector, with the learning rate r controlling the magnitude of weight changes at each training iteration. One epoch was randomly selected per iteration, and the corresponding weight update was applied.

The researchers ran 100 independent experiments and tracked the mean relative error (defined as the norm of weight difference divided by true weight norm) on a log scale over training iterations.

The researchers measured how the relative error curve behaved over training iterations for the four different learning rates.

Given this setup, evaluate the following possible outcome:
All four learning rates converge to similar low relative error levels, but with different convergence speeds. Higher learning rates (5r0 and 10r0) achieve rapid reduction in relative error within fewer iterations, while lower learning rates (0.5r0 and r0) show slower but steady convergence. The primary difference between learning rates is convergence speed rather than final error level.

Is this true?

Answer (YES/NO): NO